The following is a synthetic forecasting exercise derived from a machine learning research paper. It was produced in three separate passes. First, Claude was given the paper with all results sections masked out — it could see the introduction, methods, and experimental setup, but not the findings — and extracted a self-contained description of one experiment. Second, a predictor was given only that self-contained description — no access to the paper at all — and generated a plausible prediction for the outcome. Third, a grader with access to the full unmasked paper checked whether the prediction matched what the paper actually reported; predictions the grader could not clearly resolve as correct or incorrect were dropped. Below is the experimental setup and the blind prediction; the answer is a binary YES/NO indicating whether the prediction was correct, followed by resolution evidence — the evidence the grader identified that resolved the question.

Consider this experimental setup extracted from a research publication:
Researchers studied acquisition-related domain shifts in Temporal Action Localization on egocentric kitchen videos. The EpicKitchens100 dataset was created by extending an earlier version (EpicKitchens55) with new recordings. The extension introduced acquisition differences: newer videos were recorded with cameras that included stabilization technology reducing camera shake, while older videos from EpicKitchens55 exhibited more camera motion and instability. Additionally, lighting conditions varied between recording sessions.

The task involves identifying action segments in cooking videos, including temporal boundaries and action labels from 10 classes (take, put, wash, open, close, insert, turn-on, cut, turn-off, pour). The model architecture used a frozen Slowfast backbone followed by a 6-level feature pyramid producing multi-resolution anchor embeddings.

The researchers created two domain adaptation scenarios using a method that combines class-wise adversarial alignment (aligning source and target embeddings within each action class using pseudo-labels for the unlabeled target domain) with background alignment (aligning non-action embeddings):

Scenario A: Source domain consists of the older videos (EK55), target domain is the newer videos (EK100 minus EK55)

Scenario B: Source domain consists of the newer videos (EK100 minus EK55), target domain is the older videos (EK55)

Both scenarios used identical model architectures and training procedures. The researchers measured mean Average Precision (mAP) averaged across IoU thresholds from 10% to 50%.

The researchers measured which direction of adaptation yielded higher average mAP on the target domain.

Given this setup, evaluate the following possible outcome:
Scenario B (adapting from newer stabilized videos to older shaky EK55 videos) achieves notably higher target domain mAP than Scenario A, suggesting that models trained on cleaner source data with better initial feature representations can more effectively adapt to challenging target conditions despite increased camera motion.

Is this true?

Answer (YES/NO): NO